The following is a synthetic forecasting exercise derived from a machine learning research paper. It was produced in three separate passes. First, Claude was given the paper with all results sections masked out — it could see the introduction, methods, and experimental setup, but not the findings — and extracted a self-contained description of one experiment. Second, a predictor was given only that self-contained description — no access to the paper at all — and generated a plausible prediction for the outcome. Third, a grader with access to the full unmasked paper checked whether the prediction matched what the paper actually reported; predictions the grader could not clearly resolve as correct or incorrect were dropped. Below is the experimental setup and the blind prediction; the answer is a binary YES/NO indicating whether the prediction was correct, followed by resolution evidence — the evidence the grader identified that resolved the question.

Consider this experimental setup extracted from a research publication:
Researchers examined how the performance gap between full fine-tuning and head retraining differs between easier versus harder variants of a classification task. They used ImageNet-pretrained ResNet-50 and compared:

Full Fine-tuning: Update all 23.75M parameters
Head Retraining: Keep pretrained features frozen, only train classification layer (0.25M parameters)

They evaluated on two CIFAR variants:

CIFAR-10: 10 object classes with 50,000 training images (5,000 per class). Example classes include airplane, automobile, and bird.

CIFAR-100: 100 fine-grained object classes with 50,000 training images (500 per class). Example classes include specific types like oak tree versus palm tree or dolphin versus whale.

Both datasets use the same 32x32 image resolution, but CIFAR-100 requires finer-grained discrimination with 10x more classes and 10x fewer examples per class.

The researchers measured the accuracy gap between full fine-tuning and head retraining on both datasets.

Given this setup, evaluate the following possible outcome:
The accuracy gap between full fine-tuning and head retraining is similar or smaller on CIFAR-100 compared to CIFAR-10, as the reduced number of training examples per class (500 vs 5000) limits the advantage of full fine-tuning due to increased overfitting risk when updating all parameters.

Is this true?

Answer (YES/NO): NO